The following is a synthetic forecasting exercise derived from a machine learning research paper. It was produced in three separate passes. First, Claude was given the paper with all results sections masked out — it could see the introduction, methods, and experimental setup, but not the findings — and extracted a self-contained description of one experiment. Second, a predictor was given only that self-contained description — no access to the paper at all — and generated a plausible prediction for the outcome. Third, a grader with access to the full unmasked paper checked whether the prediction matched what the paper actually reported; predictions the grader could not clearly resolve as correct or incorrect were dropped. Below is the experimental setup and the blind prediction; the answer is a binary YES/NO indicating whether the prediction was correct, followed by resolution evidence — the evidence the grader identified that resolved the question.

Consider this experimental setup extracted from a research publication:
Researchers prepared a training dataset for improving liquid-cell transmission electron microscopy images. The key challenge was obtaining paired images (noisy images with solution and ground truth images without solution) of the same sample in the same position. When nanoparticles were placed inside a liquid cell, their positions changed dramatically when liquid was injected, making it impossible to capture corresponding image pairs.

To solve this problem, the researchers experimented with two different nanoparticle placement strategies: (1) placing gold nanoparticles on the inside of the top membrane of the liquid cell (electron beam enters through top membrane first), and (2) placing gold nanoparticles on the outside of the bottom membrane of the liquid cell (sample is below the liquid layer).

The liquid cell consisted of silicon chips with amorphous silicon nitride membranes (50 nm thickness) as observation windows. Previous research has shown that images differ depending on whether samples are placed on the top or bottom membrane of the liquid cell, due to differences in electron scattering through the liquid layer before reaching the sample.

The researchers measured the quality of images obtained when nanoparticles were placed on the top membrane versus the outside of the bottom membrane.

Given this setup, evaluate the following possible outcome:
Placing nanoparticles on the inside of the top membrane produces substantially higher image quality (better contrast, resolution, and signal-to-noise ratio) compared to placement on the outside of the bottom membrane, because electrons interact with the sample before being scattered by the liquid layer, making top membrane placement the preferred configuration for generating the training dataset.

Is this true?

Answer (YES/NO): NO